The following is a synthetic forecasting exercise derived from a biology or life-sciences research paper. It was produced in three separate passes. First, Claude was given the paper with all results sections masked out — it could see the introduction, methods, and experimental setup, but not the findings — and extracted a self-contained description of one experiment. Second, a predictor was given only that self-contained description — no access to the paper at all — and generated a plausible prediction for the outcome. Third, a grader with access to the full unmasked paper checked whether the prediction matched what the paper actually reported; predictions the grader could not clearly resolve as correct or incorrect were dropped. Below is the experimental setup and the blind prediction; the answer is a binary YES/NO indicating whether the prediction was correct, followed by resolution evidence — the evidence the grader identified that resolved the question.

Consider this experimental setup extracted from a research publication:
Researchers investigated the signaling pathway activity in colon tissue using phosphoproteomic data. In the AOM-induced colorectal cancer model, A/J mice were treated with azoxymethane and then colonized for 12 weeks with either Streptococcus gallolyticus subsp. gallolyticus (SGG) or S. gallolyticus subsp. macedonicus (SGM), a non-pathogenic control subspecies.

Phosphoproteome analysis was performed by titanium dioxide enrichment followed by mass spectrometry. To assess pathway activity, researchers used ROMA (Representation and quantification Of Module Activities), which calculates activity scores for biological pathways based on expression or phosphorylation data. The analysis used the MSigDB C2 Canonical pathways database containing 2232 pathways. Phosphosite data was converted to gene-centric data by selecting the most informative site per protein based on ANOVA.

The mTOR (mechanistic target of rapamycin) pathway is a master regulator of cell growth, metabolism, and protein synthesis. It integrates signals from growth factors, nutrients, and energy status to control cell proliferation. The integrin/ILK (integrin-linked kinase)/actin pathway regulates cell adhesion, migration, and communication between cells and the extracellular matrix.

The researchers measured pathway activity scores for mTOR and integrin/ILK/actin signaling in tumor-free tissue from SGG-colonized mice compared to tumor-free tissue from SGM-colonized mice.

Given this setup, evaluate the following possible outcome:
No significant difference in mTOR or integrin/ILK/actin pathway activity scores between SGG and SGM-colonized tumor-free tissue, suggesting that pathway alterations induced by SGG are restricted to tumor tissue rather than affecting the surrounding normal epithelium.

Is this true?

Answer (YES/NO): NO